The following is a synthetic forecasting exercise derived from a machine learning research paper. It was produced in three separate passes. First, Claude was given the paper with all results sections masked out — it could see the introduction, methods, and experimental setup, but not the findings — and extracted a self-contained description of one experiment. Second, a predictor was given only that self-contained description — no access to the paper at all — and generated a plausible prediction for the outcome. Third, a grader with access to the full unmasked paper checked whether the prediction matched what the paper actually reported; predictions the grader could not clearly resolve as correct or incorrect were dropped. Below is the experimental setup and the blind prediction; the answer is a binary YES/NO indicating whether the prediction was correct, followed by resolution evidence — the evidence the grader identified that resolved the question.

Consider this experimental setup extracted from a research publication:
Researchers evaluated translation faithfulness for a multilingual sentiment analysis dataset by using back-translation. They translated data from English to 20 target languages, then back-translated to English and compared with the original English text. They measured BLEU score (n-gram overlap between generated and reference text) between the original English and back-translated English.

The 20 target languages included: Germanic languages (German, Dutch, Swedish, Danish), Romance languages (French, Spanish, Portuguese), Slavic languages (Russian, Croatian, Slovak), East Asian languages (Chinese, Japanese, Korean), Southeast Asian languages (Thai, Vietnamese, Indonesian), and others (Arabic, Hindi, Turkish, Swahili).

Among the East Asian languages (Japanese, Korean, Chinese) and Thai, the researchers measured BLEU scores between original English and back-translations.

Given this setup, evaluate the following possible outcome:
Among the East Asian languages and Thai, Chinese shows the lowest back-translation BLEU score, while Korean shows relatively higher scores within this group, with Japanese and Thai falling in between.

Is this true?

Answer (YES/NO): NO